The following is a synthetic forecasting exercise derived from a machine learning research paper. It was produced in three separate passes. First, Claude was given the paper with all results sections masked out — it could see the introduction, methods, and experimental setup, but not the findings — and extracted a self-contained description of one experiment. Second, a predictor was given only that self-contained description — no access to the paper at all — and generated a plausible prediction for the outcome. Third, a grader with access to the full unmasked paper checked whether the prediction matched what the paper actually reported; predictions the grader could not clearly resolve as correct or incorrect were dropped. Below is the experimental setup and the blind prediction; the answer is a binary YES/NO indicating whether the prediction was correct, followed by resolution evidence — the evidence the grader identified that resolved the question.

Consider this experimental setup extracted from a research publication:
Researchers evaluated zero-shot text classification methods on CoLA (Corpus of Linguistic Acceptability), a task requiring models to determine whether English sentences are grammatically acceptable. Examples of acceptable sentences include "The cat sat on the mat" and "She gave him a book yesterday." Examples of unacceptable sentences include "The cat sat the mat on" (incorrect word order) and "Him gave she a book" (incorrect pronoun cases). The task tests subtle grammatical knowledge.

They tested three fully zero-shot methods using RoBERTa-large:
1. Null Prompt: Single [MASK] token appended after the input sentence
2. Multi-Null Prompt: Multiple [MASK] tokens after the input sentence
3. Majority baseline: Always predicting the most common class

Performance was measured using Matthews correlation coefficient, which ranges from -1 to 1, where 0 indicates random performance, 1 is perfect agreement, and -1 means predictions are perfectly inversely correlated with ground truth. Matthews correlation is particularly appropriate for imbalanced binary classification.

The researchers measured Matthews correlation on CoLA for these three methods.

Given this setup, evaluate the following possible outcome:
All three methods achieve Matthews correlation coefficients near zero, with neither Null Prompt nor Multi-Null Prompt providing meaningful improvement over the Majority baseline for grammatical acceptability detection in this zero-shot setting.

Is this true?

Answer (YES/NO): NO